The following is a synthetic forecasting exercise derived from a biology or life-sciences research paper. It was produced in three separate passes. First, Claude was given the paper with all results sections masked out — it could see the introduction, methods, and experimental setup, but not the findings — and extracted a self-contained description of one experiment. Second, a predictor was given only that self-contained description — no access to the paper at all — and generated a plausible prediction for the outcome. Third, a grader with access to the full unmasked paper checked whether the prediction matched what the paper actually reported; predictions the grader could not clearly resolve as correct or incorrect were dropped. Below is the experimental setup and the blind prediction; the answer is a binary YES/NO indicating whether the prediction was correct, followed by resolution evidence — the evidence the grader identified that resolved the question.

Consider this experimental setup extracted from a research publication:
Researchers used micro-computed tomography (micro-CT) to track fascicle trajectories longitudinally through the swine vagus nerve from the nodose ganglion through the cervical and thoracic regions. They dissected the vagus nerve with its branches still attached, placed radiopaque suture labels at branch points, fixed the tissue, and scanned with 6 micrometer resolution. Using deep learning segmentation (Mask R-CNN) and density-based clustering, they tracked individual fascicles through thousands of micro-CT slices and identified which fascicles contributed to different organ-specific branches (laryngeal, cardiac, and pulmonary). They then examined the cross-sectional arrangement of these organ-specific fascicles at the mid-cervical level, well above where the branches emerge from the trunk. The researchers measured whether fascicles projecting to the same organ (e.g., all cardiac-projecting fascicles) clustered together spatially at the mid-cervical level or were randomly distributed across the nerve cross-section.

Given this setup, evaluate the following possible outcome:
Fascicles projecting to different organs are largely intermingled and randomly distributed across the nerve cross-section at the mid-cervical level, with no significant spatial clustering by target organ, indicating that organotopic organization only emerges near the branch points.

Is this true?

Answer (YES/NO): NO